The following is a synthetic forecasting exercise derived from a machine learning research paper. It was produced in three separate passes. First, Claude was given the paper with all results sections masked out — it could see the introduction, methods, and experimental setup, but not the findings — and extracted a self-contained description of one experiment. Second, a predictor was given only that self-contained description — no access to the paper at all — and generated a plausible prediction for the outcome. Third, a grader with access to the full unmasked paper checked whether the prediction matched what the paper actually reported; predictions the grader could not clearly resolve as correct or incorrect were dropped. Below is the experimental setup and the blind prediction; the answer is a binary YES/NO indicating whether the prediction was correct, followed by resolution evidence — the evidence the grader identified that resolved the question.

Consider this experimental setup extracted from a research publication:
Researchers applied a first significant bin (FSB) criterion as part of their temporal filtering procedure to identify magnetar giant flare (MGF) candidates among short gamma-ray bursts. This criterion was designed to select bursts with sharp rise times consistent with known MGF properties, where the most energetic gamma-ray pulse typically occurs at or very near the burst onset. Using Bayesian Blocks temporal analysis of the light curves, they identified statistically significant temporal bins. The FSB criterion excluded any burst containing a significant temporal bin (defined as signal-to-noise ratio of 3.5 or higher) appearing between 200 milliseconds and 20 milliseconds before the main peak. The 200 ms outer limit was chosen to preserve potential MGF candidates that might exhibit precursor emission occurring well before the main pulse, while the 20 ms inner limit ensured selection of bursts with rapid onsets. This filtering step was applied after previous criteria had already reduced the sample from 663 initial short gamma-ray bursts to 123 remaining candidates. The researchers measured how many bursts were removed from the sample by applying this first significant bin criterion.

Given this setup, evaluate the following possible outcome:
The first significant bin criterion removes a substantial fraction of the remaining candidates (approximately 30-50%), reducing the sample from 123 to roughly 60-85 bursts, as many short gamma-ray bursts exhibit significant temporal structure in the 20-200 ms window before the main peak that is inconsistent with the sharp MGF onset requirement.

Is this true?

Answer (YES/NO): YES